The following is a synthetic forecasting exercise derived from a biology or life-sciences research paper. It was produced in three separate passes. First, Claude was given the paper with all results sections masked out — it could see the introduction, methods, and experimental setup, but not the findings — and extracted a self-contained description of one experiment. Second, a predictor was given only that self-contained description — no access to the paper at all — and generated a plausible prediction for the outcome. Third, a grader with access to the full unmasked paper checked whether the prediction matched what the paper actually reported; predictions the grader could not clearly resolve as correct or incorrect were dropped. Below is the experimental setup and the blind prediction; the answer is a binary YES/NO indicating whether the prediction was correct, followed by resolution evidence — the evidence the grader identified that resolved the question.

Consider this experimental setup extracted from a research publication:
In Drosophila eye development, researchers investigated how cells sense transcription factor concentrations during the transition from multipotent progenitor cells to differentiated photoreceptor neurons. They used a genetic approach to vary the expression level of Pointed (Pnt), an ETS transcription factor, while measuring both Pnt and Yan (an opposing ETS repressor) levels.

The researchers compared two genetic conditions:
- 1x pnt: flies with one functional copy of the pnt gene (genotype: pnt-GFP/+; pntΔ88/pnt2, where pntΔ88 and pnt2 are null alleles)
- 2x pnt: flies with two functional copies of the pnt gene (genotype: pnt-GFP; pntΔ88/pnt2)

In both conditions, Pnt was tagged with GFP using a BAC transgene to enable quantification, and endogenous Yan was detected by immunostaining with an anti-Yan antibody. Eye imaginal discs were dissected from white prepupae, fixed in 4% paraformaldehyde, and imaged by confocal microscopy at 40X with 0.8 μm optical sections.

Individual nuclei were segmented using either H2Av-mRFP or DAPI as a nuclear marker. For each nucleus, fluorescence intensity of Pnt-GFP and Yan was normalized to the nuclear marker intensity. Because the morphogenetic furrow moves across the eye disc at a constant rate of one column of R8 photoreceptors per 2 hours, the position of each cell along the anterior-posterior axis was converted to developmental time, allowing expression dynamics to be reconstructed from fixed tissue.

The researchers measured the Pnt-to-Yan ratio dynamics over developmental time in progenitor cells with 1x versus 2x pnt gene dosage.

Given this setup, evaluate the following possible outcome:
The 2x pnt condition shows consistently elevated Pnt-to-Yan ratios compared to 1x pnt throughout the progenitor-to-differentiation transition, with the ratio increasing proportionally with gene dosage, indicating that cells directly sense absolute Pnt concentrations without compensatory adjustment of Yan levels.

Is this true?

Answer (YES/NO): NO